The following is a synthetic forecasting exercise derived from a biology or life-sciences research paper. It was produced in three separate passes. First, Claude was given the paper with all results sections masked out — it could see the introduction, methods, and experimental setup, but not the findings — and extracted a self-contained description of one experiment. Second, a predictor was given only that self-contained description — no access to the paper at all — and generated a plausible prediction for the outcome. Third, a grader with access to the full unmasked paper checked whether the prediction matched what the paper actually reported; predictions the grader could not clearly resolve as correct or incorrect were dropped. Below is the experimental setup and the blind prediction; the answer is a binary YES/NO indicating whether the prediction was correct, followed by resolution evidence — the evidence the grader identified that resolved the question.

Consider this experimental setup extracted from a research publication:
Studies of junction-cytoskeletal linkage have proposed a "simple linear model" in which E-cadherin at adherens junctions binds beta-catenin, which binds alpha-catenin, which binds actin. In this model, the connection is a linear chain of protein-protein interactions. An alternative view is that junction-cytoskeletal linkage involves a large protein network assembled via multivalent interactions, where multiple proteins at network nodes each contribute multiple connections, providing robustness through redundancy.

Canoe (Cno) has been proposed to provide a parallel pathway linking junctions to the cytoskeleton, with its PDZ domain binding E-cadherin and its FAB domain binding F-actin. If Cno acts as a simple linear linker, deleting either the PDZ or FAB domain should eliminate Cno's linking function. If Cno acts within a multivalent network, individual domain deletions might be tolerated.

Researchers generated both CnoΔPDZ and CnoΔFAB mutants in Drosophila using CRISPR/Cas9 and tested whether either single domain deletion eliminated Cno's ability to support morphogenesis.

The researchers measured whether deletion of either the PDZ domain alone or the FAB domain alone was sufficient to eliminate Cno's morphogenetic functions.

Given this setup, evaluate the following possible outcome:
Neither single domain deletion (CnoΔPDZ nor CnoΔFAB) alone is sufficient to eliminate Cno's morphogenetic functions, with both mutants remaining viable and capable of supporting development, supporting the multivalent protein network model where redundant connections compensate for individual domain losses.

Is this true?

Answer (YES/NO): YES